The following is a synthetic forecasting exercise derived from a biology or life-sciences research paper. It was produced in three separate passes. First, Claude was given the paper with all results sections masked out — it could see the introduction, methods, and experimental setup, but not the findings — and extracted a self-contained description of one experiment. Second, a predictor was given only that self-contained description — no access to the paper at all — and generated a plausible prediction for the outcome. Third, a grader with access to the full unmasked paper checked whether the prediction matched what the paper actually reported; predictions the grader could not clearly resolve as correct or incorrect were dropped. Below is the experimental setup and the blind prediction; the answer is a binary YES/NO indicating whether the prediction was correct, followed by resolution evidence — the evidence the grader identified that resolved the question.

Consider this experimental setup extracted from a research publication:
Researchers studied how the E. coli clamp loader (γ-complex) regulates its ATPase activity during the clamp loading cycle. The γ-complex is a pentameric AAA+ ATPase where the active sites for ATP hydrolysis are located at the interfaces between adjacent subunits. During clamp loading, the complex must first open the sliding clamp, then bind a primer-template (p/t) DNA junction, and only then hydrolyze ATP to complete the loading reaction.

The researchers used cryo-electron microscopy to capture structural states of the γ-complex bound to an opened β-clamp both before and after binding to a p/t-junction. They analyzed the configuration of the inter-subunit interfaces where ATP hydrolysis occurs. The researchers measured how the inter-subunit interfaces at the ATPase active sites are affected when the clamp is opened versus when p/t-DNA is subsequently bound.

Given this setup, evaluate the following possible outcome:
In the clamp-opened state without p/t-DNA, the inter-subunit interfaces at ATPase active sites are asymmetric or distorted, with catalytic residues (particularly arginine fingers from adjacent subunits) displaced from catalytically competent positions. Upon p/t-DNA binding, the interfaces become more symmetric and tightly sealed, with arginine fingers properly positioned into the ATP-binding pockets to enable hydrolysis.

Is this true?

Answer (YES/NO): NO